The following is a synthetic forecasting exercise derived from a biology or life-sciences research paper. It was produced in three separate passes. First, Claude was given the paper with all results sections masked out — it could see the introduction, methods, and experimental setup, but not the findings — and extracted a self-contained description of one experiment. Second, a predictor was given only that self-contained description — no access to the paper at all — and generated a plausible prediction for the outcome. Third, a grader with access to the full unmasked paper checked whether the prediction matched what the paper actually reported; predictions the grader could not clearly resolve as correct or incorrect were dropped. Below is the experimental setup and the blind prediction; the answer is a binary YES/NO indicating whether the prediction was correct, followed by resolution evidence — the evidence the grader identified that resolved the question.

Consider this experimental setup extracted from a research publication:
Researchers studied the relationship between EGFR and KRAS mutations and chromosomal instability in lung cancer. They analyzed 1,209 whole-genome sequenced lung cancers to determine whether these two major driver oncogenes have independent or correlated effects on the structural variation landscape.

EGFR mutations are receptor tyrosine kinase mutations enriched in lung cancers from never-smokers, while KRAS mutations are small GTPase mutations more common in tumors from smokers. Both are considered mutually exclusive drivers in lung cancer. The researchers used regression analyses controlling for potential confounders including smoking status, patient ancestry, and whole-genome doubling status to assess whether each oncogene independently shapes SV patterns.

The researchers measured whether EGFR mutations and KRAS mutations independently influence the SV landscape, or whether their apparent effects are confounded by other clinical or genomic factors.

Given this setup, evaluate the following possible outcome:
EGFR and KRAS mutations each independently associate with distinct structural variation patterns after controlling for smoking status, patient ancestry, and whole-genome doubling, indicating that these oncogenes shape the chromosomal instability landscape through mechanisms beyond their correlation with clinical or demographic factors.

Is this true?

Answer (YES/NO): YES